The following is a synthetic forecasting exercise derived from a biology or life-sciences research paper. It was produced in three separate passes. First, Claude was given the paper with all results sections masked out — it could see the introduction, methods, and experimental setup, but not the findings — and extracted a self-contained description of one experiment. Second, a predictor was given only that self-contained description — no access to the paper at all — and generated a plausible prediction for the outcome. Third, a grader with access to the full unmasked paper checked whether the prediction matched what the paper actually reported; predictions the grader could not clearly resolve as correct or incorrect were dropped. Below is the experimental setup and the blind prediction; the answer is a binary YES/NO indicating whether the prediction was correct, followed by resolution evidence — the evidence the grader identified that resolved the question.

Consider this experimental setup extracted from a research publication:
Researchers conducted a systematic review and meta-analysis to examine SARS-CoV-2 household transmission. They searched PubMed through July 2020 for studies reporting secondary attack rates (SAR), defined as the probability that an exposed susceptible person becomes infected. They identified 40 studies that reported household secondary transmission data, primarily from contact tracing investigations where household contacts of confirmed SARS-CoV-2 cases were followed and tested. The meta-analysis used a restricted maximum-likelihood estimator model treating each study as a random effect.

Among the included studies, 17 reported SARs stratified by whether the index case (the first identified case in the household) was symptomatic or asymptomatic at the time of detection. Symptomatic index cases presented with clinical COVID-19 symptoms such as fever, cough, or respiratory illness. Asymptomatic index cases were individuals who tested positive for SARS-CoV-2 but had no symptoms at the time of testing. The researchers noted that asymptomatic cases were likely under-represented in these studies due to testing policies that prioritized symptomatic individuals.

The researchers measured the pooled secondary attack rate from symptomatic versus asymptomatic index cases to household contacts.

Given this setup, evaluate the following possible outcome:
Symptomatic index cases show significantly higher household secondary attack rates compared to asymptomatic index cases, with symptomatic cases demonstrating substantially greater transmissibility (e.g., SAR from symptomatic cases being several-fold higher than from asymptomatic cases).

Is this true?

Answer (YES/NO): YES